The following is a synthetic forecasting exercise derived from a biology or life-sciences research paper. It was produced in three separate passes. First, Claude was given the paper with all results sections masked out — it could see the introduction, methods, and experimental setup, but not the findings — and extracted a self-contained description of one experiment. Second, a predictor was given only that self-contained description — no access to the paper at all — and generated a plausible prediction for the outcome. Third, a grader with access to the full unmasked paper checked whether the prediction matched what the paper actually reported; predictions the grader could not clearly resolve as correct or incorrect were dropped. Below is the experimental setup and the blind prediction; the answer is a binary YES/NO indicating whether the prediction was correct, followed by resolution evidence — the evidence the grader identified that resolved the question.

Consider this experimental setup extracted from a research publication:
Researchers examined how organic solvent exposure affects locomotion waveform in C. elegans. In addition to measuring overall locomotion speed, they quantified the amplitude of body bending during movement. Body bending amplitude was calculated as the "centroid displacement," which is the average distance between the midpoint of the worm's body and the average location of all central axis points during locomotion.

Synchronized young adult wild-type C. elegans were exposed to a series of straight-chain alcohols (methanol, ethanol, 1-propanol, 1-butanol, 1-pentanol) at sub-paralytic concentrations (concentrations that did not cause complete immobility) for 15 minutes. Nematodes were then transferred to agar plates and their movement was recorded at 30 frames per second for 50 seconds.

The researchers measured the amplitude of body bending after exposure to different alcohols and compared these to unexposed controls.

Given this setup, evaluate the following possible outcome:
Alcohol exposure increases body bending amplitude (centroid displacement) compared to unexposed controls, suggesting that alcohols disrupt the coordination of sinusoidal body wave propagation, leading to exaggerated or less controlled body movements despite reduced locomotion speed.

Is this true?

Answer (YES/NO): NO